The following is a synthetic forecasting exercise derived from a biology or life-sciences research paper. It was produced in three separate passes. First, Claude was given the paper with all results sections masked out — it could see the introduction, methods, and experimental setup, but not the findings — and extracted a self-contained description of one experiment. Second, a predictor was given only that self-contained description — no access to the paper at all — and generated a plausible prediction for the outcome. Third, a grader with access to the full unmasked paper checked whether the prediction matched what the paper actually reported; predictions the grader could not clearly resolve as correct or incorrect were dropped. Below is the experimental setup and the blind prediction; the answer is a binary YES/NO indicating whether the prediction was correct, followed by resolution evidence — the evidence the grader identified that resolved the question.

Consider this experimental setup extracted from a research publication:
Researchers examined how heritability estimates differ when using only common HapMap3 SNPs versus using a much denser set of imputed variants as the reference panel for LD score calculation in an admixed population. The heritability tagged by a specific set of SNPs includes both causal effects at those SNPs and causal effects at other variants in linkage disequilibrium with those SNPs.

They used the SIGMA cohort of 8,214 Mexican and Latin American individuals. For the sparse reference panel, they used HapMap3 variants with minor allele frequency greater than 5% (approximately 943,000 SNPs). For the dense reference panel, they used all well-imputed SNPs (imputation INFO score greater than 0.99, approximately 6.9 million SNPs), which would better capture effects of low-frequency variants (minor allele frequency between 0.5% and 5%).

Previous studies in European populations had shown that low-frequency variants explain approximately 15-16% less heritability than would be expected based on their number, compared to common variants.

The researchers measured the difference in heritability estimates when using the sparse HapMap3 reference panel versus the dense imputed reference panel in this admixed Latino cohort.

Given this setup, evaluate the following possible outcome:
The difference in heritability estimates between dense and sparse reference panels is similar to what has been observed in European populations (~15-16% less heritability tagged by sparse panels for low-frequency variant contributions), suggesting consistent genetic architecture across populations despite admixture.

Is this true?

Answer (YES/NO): YES